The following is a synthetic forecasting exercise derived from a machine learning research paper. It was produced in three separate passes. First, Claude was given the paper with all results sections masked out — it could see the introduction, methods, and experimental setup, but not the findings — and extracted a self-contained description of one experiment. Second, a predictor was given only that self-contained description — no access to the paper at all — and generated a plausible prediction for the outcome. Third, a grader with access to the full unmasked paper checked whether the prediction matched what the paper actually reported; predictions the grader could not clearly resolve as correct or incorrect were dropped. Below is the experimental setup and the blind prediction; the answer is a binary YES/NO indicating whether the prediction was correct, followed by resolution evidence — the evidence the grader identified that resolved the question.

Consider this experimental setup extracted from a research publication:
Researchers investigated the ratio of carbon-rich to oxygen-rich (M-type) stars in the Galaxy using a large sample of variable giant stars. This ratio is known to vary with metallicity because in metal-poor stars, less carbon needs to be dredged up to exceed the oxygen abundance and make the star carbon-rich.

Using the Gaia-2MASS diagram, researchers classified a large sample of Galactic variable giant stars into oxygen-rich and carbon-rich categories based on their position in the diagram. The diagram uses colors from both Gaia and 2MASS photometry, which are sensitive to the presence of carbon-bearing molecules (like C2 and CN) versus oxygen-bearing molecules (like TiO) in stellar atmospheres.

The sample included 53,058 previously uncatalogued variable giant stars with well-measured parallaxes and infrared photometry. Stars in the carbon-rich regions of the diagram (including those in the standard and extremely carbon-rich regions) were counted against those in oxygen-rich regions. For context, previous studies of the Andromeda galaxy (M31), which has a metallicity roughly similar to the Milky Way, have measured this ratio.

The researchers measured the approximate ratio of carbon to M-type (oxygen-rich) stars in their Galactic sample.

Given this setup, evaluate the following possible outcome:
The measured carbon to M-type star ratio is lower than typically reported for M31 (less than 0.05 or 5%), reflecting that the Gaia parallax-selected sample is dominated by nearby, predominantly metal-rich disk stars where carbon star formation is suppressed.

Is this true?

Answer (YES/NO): NO